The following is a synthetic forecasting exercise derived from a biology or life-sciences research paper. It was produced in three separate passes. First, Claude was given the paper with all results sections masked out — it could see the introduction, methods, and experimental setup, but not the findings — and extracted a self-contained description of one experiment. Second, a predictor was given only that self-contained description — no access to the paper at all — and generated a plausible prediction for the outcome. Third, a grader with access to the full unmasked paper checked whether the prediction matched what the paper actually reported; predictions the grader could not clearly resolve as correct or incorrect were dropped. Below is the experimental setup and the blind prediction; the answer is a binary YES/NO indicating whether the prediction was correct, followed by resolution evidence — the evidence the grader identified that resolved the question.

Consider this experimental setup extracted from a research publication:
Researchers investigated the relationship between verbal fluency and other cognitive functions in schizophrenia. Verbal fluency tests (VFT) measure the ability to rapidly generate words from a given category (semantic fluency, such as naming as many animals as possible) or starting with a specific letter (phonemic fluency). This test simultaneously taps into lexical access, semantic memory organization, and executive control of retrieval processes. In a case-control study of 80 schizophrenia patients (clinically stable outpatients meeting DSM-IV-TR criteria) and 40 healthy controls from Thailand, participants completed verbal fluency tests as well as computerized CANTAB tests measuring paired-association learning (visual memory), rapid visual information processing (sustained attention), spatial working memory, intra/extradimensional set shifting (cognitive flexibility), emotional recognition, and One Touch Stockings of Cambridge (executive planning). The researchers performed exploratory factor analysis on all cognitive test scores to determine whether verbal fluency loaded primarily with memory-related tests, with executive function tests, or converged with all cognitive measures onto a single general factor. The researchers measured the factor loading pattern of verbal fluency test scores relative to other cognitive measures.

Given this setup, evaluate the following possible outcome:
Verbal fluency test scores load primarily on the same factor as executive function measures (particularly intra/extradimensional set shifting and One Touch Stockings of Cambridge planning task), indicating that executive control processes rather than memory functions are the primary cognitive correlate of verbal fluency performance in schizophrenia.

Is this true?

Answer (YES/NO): NO